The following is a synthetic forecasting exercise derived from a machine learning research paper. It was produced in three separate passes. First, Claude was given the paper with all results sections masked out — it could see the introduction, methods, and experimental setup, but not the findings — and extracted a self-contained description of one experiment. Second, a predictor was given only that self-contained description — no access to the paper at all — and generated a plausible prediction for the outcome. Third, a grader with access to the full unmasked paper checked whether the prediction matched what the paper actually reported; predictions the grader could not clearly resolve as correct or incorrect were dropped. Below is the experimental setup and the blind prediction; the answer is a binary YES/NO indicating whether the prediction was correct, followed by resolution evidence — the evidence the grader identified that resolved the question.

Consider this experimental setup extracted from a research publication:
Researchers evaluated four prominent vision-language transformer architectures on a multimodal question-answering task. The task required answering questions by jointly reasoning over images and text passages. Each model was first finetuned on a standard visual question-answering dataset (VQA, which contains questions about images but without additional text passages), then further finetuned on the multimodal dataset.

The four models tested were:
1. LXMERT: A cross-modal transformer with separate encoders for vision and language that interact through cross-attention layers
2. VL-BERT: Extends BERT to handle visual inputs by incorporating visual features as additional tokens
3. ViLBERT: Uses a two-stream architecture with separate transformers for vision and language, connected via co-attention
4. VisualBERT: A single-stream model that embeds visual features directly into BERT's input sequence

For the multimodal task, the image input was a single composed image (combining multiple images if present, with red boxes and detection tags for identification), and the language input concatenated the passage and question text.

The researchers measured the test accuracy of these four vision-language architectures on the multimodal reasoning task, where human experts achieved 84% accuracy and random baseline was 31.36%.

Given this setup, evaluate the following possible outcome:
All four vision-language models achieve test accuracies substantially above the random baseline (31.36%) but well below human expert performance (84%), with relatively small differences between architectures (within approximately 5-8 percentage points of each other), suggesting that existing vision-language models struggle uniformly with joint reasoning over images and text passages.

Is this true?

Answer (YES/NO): NO